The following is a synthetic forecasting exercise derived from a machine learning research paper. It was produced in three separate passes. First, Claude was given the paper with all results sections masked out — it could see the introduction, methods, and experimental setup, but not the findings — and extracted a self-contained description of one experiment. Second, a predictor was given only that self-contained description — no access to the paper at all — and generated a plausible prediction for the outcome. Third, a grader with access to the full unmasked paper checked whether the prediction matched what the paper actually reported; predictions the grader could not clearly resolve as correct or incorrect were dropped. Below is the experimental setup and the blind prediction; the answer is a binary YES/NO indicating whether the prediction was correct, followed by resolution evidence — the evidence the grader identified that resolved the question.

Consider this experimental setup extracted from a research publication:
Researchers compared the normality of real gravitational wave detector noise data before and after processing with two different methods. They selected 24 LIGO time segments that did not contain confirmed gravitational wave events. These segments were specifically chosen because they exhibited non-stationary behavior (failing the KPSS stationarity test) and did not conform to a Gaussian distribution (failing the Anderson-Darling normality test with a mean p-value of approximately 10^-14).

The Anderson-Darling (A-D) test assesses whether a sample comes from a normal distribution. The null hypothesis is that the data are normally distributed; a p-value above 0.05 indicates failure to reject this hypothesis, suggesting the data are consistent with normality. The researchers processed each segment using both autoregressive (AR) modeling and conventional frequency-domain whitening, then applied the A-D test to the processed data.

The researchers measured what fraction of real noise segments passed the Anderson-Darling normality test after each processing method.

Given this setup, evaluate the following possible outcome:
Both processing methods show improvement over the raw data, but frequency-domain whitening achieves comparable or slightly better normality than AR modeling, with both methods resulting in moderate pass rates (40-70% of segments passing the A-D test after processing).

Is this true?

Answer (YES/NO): YES